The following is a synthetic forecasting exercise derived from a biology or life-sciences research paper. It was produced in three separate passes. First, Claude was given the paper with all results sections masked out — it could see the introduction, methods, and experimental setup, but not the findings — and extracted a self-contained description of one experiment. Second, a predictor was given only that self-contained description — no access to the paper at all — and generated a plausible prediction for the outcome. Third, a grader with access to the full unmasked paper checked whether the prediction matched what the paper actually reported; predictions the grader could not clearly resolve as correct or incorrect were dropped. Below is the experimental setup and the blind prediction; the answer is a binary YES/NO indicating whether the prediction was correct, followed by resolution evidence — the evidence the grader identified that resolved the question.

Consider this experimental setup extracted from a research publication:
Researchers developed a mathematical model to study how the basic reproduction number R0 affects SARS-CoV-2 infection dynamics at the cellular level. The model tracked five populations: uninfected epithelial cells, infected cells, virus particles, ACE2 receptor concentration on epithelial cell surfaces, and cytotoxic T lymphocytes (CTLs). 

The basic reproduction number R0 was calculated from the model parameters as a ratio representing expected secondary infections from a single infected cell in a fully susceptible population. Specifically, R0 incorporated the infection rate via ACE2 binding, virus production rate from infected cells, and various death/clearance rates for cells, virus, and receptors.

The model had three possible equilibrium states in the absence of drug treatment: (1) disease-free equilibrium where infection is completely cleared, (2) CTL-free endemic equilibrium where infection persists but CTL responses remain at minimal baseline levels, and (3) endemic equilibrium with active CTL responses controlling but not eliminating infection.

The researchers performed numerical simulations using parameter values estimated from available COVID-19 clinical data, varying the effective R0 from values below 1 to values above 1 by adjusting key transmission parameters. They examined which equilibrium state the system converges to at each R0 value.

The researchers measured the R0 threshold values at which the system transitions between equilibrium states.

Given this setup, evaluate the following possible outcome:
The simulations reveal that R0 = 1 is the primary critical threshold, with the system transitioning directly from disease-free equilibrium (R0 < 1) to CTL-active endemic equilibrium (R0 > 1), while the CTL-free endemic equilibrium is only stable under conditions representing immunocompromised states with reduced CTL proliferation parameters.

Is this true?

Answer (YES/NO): NO